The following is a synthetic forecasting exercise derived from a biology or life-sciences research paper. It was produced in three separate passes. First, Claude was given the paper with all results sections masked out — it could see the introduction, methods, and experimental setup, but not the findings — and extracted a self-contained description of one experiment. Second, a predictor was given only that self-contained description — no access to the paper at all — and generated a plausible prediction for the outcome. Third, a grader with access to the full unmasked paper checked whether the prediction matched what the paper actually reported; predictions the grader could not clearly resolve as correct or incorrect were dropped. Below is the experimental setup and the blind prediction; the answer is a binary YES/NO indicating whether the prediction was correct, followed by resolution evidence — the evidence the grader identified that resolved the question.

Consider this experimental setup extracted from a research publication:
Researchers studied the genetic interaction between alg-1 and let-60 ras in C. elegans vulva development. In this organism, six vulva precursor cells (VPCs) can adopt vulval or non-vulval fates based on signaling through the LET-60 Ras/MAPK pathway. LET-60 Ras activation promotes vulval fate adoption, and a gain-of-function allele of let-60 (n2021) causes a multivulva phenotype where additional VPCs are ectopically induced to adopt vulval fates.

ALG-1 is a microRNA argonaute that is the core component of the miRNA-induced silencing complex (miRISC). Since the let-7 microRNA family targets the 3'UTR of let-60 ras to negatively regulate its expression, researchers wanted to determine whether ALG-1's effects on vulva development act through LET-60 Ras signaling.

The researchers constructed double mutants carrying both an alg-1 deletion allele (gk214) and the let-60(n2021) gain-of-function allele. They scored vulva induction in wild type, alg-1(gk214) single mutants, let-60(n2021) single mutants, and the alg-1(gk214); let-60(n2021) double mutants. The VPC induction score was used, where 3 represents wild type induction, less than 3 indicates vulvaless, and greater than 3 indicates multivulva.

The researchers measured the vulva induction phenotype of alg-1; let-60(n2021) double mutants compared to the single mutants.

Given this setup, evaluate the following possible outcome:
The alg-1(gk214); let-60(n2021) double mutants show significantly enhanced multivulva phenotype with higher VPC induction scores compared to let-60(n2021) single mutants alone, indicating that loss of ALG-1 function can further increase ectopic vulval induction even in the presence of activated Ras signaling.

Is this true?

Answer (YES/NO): NO